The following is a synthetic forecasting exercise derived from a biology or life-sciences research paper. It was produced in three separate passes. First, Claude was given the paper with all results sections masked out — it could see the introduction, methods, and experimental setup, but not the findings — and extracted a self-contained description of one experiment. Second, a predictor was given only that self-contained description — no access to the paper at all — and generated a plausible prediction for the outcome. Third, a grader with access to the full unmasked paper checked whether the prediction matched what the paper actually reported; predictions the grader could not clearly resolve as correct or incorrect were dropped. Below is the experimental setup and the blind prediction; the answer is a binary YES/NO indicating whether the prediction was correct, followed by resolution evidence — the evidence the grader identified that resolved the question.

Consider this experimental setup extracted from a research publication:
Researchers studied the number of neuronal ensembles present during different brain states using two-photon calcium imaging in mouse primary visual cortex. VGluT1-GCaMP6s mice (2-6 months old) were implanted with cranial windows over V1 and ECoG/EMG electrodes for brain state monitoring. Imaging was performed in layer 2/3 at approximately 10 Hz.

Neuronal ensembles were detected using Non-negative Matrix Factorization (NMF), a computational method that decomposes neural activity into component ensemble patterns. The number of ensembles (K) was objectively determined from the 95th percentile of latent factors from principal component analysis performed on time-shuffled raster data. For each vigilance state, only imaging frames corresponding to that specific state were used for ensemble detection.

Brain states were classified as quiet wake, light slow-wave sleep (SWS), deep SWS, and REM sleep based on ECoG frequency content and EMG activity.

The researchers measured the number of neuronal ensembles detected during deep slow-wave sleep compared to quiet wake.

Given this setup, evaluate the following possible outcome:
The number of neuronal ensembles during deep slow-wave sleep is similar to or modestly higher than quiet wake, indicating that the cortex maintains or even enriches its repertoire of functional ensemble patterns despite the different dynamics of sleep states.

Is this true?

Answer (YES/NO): YES